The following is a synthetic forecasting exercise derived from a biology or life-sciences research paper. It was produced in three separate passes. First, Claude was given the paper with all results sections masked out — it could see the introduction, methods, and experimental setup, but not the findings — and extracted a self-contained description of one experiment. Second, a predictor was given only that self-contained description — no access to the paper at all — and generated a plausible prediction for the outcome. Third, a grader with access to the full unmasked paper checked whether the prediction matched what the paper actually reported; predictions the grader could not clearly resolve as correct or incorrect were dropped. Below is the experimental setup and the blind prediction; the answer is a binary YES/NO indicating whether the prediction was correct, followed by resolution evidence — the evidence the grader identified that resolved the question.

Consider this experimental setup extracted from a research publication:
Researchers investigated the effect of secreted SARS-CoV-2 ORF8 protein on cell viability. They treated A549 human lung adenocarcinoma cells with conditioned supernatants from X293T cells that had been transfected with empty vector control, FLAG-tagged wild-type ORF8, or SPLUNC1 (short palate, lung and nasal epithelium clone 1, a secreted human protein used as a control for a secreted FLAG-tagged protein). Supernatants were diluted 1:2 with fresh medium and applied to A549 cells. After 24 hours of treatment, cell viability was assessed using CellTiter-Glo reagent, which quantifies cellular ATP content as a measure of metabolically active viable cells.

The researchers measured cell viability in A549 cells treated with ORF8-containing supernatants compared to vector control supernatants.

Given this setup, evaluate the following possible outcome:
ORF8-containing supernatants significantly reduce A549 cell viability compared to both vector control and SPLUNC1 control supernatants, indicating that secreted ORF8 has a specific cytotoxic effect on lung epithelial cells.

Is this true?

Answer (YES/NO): NO